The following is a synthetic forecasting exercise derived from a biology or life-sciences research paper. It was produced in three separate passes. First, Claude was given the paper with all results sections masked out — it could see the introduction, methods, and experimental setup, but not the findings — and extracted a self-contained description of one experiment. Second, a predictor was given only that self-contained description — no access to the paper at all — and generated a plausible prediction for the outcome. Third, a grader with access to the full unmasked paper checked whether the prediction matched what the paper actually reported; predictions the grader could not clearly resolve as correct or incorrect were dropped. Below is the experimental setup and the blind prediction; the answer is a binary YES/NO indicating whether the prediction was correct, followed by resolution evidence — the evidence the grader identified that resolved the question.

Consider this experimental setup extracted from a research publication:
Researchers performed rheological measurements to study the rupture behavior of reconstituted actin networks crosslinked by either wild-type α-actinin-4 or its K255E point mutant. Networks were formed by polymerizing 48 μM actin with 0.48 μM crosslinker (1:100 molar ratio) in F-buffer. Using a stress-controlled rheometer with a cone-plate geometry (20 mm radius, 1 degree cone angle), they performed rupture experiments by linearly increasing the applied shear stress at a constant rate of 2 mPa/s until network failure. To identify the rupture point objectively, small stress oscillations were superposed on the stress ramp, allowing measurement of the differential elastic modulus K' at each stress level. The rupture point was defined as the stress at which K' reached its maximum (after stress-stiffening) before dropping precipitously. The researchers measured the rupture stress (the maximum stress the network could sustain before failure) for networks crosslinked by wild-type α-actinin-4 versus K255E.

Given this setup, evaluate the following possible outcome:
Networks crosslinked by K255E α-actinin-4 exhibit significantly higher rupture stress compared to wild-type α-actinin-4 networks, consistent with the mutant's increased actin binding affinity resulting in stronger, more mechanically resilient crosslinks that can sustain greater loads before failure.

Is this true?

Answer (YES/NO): NO